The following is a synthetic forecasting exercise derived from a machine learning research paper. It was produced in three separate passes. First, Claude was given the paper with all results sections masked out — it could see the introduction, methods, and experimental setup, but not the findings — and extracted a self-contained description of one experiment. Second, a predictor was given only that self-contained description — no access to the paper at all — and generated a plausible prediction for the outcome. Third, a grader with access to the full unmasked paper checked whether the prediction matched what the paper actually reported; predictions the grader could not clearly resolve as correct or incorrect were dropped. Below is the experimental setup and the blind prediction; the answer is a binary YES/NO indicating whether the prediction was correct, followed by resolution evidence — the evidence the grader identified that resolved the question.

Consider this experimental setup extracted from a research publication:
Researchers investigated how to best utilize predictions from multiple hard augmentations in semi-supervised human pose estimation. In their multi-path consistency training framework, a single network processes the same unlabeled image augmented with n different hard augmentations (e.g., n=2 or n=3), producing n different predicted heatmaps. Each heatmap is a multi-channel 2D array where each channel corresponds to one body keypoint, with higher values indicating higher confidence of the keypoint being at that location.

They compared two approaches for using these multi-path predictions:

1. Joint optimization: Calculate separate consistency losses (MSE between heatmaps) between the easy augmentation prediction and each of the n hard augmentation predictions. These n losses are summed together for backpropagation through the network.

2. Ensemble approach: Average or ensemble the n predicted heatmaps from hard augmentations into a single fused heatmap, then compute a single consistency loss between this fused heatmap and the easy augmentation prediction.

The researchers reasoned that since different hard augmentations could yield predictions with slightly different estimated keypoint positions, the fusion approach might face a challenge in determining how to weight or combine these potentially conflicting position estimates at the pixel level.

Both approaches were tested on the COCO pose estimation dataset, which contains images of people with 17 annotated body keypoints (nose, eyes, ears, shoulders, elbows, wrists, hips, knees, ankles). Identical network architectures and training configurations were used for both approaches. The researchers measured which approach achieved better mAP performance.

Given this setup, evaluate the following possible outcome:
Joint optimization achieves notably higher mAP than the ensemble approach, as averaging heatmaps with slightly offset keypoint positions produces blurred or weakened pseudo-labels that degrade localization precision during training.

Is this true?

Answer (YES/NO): YES